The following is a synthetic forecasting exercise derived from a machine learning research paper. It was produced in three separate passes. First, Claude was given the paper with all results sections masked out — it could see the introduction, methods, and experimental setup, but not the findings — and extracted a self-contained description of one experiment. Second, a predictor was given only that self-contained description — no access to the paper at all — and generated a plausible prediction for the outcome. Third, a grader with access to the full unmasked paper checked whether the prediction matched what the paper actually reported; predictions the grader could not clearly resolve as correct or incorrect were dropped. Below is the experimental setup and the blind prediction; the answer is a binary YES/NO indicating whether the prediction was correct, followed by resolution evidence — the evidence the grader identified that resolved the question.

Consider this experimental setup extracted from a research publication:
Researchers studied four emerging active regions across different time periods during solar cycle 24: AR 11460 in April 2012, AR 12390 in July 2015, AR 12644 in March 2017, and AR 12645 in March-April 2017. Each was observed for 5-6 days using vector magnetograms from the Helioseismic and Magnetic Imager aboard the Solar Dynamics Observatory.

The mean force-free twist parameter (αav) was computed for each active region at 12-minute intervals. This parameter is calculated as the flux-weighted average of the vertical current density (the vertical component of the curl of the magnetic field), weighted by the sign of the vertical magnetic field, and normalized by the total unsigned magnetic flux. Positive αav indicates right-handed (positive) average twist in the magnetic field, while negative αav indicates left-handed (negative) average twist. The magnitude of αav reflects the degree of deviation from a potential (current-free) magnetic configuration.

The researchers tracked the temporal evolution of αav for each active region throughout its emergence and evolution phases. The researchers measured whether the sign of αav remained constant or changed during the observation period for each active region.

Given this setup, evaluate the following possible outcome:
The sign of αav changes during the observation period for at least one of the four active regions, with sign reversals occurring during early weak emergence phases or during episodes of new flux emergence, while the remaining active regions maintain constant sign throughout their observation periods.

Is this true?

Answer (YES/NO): NO